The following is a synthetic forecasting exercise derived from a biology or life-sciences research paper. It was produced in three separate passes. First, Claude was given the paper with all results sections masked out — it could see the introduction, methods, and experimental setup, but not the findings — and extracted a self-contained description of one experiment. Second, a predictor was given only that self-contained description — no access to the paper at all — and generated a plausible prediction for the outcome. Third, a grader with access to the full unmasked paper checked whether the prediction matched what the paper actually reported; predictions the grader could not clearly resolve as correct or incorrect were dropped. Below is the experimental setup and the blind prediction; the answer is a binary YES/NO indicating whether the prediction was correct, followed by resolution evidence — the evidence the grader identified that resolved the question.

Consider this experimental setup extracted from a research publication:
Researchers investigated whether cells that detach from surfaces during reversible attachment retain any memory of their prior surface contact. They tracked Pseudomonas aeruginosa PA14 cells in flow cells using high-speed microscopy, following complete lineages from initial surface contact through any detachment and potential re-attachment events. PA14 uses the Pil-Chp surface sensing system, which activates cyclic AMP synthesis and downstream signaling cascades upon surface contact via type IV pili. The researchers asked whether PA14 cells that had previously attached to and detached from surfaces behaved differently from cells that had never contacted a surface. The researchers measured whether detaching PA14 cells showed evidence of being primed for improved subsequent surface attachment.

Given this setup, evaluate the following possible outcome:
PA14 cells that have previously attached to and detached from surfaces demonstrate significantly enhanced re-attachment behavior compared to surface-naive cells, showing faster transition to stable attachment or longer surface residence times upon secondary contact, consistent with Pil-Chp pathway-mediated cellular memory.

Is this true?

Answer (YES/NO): YES